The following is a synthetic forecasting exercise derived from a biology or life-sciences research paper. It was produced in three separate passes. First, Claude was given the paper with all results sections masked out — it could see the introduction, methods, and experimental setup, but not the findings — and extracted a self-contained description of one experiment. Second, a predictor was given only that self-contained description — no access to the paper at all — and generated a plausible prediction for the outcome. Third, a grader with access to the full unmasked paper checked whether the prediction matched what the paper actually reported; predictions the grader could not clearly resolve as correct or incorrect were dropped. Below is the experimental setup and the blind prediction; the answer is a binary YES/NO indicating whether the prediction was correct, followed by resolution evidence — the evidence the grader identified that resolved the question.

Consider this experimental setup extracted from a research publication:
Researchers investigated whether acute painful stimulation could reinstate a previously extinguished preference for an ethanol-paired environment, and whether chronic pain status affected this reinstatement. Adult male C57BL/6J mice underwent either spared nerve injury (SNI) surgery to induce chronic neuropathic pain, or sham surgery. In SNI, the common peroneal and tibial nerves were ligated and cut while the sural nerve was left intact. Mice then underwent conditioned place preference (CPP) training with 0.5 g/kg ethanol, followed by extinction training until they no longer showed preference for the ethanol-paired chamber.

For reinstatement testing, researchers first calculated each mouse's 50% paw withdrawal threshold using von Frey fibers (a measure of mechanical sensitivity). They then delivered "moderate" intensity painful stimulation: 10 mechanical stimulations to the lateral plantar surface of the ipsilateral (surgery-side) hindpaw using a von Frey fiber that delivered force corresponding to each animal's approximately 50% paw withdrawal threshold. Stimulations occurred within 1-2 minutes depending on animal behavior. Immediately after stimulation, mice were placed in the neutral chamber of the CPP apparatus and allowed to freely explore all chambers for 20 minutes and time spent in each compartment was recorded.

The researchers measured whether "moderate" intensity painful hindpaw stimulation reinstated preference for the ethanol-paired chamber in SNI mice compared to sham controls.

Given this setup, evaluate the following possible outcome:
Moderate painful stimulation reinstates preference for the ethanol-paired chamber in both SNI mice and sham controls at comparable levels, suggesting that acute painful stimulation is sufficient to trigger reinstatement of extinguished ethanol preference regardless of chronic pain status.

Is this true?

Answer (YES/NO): NO